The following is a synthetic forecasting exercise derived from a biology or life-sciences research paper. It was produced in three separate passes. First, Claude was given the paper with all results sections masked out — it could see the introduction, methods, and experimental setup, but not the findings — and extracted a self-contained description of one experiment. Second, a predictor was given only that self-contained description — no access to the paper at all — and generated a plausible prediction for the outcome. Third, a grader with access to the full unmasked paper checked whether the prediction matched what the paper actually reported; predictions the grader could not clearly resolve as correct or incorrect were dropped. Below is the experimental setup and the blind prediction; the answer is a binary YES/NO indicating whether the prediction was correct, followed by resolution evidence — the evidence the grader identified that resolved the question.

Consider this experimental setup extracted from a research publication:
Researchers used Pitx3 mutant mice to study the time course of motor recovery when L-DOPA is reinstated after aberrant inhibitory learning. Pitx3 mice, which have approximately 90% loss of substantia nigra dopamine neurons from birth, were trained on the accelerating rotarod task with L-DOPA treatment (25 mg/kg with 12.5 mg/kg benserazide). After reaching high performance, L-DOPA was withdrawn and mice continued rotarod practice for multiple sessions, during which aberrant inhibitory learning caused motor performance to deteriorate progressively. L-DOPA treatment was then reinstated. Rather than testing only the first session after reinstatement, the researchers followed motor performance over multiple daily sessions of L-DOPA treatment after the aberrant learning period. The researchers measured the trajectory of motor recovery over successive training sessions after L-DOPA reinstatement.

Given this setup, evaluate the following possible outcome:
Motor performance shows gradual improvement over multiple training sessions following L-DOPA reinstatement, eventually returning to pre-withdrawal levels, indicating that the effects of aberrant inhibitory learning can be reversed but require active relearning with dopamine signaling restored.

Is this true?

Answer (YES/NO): NO